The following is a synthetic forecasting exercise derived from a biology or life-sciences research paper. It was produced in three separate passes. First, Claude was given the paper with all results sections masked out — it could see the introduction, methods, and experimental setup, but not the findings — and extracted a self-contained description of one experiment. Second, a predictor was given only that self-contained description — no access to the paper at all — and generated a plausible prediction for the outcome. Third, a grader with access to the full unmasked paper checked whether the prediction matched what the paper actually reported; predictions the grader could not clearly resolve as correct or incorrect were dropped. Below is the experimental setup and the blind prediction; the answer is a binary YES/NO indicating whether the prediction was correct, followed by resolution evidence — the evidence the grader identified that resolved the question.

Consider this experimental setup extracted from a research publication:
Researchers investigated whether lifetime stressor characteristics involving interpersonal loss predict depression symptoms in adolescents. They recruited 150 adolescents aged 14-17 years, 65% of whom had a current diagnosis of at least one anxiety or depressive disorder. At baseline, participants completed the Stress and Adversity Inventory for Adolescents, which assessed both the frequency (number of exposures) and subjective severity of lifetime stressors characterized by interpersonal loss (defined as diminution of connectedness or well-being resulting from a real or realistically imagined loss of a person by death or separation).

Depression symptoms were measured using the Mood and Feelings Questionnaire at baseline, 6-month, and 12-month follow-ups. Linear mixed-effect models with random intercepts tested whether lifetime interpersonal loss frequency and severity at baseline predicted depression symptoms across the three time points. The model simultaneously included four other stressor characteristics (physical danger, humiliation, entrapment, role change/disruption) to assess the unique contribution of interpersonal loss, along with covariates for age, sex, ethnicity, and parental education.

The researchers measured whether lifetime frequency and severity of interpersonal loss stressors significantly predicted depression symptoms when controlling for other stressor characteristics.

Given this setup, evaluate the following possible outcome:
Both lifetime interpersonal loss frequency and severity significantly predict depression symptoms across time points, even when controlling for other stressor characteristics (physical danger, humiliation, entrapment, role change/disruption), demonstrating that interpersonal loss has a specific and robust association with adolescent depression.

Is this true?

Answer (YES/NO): NO